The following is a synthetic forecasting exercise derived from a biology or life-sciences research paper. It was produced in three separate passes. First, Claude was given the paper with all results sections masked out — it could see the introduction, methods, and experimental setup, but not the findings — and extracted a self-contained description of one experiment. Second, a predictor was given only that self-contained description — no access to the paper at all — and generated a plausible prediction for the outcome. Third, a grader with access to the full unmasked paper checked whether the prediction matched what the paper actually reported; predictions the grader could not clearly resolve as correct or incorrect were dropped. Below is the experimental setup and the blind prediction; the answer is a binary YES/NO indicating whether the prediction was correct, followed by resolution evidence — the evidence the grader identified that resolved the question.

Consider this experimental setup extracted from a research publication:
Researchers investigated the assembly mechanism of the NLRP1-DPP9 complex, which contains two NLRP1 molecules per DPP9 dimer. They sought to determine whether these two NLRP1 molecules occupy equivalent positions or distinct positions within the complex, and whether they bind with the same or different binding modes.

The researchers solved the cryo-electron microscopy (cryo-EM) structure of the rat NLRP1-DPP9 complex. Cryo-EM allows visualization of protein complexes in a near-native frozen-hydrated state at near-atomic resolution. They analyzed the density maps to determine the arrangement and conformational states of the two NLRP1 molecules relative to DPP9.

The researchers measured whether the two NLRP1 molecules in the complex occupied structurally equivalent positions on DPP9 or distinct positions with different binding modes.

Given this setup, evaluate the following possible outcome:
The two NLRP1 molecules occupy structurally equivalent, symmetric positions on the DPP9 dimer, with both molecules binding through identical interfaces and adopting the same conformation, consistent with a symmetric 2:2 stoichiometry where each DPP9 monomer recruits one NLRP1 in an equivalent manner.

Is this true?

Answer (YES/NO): NO